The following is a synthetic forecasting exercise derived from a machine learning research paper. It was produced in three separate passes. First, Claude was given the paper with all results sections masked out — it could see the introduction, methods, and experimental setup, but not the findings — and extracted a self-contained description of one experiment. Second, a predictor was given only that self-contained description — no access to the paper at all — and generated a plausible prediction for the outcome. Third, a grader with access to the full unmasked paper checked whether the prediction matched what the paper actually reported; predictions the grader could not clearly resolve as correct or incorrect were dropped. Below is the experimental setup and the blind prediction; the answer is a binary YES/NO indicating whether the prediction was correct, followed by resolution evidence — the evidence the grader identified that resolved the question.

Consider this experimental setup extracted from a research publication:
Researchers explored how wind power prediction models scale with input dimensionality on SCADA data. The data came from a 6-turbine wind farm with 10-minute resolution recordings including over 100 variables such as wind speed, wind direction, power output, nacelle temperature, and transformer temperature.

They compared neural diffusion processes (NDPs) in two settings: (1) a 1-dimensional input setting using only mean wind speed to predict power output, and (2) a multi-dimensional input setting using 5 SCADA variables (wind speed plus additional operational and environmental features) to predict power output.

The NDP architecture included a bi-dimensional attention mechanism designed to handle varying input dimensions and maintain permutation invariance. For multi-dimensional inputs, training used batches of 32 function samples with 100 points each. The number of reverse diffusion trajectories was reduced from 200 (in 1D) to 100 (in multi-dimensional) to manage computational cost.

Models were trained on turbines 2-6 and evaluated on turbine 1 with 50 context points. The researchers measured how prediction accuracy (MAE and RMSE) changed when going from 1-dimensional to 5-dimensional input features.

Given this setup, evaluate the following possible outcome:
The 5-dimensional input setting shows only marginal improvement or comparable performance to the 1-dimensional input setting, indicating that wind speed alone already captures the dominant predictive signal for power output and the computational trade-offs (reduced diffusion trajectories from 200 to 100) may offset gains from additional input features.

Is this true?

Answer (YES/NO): NO